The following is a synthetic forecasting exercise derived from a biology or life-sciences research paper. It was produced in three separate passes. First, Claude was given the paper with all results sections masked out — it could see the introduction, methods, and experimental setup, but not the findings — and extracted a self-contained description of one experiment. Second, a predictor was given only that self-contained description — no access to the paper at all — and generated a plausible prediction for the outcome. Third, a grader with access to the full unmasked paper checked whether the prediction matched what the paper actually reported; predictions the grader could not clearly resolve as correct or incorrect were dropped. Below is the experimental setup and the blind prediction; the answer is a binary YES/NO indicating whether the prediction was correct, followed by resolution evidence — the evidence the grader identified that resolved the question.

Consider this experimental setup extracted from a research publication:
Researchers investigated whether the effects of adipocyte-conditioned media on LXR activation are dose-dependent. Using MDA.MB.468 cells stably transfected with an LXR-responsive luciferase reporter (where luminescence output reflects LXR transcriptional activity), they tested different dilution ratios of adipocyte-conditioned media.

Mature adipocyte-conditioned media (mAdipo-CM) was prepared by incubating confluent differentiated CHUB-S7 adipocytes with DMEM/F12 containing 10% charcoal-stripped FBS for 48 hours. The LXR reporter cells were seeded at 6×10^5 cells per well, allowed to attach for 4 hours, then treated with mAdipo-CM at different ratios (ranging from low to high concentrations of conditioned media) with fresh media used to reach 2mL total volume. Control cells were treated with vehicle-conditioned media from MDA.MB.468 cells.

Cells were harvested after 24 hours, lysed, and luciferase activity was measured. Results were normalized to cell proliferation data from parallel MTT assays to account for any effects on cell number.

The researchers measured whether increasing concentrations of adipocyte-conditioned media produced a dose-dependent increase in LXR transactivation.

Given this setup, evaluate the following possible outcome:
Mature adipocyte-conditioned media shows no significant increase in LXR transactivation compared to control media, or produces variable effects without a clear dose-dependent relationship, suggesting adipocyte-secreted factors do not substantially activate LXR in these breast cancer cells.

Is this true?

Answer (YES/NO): NO